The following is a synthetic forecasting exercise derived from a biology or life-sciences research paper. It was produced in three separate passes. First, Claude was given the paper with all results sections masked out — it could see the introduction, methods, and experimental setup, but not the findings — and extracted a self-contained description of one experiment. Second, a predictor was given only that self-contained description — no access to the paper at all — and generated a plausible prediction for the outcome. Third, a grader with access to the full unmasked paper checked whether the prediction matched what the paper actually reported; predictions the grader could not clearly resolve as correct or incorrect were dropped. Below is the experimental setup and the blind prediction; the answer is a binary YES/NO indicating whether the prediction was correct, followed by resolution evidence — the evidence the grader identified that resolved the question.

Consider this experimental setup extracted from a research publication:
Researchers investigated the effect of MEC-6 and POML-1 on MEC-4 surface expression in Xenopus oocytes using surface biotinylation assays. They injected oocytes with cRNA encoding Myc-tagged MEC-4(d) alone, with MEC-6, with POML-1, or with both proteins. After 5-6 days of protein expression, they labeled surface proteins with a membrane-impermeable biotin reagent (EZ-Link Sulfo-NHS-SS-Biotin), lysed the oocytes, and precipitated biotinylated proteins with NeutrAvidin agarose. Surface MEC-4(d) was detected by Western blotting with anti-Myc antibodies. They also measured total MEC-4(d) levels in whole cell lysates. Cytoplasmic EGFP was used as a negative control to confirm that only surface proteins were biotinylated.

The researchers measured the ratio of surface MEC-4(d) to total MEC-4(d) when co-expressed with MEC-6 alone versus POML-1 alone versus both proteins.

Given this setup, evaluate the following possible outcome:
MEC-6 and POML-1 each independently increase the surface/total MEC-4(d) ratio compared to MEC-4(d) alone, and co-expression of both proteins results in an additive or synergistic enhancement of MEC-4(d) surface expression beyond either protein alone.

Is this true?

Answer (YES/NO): NO